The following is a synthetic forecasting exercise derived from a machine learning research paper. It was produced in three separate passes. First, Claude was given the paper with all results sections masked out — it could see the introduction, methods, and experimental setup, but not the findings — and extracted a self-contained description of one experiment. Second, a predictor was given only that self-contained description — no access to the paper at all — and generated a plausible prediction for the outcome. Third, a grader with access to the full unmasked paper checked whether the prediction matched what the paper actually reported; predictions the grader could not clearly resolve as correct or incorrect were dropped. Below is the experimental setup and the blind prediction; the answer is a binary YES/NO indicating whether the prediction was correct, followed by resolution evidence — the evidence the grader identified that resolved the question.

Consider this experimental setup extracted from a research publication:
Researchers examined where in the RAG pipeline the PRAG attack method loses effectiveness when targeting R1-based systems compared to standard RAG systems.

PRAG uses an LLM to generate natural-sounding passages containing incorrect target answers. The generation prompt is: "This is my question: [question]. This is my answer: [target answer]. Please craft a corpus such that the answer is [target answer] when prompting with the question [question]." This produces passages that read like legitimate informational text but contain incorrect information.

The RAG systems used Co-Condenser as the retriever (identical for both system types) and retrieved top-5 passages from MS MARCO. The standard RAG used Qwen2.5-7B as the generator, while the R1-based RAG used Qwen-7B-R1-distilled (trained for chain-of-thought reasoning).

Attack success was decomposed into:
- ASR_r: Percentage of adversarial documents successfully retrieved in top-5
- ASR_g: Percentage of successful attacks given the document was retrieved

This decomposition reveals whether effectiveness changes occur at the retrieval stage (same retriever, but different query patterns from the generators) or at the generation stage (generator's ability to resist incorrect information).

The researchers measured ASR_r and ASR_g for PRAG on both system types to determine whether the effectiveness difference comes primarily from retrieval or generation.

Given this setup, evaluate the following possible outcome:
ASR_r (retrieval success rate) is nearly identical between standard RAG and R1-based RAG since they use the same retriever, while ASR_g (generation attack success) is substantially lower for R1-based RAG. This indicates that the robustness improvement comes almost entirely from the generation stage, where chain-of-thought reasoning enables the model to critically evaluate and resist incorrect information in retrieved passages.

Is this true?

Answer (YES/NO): NO